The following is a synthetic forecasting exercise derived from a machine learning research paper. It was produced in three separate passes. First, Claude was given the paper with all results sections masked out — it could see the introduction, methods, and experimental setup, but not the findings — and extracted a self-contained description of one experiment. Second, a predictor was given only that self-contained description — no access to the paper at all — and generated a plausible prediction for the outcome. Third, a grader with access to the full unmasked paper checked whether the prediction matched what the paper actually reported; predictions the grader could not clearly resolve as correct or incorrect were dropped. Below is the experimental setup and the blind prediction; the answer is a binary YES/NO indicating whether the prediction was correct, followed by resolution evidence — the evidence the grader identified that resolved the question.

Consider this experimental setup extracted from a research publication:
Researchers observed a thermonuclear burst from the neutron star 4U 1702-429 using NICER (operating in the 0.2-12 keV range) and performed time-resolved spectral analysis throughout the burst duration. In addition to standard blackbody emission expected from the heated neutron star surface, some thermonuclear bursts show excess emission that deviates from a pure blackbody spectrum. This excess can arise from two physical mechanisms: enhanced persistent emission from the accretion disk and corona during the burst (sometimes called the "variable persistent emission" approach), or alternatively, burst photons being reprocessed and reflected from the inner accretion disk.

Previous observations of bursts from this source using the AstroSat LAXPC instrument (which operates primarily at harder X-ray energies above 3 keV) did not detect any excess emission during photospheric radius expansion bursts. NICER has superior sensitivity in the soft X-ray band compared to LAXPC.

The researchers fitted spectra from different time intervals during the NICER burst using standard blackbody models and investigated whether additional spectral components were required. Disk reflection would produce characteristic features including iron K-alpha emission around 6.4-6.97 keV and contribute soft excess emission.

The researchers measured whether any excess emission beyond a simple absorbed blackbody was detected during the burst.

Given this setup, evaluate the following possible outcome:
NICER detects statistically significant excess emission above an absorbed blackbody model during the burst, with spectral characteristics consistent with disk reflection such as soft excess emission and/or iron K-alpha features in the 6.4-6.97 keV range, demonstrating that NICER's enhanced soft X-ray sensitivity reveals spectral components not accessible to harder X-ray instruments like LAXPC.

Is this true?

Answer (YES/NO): YES